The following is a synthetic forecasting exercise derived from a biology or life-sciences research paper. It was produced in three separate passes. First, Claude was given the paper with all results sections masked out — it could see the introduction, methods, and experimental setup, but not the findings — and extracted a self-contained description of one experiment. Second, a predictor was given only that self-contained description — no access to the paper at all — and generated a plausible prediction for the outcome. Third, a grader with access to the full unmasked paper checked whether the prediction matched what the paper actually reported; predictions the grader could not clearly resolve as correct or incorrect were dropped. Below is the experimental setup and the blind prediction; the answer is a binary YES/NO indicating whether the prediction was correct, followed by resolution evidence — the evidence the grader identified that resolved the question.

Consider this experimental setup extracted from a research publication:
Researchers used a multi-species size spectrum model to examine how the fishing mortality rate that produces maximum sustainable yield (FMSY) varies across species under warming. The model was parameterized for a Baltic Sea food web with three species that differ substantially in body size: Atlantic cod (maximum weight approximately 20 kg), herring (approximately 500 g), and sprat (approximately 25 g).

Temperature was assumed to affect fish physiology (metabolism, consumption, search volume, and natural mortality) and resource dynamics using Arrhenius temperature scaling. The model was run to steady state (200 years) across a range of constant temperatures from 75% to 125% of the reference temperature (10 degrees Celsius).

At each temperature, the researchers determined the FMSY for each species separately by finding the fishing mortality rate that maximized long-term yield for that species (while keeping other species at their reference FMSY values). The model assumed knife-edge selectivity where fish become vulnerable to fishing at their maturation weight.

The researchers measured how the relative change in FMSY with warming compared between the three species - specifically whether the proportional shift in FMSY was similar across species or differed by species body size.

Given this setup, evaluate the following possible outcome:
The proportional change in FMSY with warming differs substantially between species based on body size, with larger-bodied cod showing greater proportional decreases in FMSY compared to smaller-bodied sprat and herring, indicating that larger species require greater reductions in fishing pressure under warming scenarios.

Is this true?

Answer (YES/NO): NO